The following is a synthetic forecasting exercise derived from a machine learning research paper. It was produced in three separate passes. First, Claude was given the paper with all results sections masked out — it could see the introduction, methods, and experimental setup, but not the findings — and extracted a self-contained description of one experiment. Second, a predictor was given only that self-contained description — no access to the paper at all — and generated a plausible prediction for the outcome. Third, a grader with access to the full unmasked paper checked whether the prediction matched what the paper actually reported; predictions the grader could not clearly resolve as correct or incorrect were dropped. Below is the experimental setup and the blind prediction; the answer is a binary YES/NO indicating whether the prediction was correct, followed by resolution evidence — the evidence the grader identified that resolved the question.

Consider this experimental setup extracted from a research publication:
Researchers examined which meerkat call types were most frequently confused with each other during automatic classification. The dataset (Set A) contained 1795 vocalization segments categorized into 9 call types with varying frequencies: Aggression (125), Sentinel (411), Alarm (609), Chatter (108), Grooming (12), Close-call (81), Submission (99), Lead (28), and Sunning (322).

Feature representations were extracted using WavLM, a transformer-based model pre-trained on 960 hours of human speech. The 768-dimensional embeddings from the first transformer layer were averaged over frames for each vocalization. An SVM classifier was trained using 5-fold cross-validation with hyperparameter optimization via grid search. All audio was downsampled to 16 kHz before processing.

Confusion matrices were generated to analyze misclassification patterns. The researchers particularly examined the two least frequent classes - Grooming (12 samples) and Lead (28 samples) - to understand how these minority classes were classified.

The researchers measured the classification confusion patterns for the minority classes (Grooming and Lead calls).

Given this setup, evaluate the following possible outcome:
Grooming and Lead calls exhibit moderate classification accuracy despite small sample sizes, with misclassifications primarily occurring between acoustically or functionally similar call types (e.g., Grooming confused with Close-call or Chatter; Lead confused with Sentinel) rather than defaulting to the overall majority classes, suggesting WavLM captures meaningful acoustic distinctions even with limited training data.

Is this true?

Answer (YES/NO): NO